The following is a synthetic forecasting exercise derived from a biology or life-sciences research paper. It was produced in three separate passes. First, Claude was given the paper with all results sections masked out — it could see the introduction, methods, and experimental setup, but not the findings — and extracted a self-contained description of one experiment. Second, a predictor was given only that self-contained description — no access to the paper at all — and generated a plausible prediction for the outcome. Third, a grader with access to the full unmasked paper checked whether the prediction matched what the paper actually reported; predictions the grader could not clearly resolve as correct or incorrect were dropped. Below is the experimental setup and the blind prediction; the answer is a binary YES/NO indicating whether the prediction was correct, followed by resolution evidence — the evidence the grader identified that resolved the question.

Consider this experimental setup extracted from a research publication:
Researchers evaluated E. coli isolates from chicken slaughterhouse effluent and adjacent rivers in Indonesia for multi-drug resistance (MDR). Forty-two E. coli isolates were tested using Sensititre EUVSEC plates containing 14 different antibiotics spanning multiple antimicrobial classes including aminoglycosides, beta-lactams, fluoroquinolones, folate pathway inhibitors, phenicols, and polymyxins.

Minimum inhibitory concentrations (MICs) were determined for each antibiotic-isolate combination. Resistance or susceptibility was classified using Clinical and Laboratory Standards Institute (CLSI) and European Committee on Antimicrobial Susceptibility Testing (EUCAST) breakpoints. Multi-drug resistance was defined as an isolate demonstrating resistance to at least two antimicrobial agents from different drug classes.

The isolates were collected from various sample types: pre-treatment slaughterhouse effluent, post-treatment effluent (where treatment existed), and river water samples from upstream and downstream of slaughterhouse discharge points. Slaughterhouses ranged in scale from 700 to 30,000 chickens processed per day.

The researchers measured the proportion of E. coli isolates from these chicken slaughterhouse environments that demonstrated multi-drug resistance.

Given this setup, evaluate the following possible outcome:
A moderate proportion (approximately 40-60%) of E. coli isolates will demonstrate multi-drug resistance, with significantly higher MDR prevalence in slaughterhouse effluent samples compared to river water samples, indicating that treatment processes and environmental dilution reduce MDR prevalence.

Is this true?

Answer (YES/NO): NO